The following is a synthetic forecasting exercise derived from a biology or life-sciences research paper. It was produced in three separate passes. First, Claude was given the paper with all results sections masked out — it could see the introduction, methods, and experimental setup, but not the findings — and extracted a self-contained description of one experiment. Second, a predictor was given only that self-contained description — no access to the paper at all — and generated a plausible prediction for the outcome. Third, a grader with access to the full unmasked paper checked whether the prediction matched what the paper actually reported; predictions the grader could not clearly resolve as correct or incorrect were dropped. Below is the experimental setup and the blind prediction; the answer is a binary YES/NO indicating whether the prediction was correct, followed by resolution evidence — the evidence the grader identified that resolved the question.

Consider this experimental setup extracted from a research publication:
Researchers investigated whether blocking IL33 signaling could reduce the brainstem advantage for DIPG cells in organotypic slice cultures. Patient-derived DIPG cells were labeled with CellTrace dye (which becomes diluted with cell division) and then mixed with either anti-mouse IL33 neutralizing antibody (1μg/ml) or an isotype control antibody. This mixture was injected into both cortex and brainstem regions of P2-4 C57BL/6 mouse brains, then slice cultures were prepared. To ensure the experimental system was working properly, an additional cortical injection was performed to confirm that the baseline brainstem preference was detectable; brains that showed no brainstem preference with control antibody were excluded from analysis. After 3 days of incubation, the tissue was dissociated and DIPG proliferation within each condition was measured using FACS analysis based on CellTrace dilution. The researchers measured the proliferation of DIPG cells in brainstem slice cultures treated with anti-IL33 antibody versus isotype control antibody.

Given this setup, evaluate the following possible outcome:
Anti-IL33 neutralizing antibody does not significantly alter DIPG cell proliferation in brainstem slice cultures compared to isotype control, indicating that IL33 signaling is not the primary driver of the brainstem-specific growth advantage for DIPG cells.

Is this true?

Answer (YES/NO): NO